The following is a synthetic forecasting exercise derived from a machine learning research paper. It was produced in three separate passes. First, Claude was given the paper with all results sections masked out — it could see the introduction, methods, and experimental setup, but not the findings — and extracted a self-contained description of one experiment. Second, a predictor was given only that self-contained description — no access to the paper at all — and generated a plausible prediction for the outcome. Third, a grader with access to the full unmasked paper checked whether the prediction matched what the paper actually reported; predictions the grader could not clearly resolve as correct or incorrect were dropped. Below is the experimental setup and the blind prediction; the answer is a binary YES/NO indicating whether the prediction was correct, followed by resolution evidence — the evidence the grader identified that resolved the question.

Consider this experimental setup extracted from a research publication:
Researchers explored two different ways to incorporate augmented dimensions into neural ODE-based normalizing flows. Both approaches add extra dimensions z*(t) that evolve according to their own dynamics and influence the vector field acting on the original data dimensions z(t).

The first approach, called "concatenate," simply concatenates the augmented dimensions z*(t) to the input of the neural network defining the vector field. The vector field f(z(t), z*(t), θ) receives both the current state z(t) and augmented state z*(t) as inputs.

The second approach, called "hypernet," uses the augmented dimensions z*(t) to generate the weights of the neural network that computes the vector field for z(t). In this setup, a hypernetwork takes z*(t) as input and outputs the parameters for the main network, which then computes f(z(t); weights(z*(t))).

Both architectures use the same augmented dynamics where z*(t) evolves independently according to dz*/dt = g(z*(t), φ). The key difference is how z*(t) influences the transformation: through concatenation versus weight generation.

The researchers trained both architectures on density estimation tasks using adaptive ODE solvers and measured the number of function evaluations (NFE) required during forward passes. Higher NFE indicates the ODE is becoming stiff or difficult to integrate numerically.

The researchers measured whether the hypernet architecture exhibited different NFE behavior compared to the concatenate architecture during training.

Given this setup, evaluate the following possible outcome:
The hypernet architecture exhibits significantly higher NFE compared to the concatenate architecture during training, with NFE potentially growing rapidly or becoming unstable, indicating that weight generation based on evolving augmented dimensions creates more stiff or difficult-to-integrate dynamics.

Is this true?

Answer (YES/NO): YES